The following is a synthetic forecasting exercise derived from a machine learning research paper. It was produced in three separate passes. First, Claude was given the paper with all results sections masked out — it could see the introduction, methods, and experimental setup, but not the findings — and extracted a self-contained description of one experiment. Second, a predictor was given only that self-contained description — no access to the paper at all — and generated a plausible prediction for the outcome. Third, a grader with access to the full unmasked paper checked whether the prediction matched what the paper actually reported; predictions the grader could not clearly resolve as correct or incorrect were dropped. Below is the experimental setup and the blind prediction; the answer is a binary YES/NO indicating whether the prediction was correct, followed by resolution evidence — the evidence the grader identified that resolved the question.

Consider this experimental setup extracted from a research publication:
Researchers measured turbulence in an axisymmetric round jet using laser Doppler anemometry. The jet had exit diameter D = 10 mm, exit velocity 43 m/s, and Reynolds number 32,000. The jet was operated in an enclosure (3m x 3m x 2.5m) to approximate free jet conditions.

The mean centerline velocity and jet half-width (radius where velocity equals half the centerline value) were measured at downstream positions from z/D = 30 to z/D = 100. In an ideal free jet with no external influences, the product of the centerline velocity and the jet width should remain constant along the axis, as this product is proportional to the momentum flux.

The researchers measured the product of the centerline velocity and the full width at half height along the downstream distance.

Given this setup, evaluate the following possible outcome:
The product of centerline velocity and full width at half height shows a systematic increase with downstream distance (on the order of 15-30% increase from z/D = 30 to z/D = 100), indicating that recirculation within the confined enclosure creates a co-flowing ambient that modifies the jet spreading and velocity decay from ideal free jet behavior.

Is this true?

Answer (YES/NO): NO